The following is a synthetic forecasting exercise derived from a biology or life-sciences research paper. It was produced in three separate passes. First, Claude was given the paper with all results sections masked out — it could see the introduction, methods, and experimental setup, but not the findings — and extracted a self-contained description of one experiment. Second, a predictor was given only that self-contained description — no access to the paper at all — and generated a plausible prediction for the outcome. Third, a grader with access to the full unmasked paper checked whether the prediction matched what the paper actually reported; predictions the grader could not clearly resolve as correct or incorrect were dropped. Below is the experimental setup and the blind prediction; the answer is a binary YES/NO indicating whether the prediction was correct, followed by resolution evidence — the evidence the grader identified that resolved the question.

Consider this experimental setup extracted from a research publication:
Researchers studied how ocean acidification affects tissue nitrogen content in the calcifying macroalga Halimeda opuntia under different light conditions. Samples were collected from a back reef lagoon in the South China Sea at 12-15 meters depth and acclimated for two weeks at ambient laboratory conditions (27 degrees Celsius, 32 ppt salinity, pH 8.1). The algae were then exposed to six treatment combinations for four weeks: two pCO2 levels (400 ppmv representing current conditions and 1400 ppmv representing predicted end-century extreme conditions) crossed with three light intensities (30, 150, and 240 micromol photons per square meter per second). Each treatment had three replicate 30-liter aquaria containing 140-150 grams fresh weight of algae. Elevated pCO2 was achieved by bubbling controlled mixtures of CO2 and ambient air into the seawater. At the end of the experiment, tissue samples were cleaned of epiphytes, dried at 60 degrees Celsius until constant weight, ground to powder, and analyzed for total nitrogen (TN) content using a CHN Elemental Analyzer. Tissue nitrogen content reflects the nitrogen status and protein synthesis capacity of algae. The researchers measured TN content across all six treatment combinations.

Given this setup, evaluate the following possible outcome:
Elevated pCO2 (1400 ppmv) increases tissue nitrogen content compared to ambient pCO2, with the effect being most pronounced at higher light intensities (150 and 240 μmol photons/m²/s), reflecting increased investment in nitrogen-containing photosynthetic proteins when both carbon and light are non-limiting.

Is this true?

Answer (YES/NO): NO